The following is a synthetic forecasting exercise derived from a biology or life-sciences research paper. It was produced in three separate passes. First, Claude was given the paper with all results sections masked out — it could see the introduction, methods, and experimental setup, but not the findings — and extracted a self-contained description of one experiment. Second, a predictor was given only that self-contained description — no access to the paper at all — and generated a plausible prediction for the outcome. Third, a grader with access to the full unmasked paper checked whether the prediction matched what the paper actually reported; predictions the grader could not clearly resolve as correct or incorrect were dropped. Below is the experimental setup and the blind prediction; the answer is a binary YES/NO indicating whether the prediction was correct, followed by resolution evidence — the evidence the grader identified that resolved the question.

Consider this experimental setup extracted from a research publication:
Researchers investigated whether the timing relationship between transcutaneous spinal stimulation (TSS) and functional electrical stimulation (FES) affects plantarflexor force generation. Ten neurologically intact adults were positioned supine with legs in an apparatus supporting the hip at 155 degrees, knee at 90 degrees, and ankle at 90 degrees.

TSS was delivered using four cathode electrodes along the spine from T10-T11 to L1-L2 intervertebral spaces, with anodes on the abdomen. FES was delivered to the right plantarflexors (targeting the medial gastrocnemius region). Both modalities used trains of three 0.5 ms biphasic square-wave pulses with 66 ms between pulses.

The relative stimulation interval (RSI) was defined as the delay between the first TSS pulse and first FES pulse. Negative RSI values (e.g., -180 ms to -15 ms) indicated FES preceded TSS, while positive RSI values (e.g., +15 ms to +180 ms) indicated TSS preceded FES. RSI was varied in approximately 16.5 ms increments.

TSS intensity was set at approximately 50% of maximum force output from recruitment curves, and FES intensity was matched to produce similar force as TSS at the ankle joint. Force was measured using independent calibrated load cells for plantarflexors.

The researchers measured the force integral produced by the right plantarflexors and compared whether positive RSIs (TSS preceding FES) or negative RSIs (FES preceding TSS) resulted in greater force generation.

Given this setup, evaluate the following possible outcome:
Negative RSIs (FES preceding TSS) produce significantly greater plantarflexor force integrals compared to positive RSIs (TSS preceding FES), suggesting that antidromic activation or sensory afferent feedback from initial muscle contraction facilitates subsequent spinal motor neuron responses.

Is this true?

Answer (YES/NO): NO